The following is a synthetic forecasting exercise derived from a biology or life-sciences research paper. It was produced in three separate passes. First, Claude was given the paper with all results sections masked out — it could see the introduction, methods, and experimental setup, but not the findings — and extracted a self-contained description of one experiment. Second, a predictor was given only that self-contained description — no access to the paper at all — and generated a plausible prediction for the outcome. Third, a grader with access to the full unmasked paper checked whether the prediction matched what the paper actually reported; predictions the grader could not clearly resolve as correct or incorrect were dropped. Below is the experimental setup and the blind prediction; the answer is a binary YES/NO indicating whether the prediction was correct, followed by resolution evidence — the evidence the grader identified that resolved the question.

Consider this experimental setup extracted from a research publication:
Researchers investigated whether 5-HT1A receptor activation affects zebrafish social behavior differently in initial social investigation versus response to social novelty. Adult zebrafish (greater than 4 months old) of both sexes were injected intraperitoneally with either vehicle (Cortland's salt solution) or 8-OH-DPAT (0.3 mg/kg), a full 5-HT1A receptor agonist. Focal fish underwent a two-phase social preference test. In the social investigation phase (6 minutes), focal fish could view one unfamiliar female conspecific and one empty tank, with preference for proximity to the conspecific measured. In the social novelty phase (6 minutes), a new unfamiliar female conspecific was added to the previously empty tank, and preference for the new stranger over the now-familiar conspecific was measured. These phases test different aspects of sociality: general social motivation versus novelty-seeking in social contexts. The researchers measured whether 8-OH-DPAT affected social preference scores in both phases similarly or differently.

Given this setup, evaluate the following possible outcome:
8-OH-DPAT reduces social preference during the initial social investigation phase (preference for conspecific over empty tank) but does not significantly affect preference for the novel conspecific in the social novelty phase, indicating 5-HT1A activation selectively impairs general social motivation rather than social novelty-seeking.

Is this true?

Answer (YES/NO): NO